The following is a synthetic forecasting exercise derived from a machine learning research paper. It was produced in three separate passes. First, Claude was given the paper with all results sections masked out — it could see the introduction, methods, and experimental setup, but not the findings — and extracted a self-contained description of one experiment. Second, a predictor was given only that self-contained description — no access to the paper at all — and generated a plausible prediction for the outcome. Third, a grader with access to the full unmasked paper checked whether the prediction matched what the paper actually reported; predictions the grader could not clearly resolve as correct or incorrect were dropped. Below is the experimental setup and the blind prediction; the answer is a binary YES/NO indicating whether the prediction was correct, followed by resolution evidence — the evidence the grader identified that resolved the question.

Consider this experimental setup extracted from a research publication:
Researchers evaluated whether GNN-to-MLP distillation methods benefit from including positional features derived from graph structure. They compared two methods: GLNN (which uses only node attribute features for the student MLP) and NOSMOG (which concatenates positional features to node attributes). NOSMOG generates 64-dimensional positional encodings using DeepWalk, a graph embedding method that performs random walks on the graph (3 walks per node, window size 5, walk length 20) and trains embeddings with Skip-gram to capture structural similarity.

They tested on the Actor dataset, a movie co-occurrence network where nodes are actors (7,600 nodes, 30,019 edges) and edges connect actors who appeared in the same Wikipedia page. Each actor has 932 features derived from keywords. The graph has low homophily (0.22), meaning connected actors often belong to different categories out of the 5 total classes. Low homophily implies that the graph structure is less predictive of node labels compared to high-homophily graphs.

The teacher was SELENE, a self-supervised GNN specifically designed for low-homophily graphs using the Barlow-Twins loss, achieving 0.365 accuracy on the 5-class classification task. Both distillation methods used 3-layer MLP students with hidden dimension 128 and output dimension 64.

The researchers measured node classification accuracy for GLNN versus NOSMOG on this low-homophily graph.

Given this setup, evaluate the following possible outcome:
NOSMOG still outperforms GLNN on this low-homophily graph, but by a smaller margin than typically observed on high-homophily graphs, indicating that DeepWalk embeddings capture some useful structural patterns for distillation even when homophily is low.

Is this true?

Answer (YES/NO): YES